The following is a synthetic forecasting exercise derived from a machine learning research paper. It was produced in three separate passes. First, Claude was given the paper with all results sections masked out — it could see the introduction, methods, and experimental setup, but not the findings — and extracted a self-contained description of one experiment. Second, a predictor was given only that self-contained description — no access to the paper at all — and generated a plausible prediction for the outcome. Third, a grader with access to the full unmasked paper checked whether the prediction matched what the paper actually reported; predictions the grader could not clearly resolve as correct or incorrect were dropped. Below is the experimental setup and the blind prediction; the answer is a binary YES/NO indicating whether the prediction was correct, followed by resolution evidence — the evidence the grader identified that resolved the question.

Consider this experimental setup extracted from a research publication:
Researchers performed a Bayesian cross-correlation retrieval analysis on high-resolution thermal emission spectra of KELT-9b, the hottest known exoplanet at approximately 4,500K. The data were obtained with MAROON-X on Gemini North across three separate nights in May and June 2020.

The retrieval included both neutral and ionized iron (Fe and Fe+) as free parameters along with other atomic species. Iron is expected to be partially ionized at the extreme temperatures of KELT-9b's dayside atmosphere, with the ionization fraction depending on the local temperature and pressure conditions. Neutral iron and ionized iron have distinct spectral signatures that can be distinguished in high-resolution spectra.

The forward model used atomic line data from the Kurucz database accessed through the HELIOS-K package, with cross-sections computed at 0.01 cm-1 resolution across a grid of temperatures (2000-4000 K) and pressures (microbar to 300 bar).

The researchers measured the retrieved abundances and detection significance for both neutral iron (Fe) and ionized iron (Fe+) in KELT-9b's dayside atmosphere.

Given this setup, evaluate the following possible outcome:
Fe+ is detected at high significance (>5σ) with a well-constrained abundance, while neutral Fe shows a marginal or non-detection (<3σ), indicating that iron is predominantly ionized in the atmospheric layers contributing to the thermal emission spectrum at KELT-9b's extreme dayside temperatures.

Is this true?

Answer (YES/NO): NO